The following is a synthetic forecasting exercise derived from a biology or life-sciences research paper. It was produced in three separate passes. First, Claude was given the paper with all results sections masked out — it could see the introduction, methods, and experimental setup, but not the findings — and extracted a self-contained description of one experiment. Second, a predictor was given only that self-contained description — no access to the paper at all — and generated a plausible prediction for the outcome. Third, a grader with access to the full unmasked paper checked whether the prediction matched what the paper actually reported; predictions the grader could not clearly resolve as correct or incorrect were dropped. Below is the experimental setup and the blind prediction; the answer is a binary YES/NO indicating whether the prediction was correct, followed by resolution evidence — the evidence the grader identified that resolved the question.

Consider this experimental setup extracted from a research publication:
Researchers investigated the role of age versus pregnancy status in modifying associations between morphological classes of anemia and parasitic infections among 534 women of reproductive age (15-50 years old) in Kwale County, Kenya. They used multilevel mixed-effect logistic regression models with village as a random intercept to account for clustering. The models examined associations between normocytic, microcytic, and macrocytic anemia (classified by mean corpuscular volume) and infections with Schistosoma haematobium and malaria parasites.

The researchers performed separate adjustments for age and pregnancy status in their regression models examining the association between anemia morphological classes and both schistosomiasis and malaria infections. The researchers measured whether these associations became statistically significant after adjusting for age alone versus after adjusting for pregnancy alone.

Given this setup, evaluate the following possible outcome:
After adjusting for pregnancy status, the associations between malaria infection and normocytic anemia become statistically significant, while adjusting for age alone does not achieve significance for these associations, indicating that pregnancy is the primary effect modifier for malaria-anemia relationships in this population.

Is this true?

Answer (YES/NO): NO